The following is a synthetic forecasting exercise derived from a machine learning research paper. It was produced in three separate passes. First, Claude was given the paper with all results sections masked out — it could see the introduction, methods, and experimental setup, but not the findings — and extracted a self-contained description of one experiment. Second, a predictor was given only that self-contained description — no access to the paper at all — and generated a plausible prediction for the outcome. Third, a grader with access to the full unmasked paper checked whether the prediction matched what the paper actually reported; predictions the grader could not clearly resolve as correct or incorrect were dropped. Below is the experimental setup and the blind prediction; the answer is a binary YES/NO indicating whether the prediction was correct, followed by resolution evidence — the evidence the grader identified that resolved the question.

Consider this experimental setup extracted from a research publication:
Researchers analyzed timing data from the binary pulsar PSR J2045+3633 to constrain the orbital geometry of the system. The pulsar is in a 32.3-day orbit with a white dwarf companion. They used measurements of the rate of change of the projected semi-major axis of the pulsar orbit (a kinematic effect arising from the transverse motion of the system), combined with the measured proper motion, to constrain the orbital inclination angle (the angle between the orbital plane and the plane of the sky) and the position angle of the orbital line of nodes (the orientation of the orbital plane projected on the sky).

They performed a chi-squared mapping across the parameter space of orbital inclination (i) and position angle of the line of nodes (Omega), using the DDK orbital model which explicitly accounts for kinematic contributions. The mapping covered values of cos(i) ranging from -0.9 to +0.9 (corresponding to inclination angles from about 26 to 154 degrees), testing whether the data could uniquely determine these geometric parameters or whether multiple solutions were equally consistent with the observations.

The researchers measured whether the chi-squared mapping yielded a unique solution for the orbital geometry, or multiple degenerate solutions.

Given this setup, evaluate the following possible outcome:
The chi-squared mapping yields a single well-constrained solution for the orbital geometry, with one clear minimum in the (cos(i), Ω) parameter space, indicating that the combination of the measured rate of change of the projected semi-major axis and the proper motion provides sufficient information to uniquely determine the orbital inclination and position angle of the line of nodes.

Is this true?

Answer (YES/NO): NO